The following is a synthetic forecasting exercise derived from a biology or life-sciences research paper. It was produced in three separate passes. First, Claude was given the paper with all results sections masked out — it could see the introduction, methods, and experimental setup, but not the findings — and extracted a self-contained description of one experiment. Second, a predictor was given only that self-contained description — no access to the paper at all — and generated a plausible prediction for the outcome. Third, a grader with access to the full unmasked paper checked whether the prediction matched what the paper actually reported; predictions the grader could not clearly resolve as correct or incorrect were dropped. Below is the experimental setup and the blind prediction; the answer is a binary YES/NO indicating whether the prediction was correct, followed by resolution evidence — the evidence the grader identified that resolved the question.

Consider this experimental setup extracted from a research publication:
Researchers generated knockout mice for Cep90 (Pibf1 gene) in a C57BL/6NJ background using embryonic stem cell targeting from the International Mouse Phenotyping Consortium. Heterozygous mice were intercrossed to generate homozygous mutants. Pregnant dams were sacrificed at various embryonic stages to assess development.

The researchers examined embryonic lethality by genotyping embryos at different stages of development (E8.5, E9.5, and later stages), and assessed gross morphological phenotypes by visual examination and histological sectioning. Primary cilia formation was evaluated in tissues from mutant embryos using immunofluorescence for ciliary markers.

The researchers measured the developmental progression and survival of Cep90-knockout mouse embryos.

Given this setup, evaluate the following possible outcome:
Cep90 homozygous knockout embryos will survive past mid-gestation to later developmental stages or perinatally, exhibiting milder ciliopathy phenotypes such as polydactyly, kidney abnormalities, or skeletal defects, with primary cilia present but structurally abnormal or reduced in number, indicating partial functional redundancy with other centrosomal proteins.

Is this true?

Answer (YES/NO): NO